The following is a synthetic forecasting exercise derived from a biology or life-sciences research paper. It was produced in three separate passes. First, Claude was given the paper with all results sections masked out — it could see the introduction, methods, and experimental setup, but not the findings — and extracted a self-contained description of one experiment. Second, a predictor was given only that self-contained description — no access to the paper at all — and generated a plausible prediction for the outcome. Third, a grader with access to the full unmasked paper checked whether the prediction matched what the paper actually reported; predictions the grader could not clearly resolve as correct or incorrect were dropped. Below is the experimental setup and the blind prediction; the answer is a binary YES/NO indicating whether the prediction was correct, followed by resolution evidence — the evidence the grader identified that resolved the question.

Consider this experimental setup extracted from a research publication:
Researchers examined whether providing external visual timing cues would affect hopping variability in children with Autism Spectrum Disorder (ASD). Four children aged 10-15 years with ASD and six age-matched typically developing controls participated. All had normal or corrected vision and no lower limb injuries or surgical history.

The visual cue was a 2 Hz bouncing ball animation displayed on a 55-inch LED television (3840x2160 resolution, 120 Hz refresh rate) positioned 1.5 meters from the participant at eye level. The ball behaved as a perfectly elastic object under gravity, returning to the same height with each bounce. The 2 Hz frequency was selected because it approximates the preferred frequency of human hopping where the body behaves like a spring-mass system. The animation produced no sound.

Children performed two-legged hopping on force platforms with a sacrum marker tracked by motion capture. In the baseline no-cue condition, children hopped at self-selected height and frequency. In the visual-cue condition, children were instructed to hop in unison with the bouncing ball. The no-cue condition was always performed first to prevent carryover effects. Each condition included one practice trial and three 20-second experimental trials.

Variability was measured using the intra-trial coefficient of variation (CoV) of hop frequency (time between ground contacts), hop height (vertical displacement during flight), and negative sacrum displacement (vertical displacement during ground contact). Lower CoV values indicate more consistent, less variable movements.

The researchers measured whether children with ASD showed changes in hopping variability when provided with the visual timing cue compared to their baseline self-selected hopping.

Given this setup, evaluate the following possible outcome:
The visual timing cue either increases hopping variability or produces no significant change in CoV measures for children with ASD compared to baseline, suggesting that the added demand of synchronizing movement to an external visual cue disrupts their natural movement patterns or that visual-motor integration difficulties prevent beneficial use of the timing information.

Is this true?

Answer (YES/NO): YES